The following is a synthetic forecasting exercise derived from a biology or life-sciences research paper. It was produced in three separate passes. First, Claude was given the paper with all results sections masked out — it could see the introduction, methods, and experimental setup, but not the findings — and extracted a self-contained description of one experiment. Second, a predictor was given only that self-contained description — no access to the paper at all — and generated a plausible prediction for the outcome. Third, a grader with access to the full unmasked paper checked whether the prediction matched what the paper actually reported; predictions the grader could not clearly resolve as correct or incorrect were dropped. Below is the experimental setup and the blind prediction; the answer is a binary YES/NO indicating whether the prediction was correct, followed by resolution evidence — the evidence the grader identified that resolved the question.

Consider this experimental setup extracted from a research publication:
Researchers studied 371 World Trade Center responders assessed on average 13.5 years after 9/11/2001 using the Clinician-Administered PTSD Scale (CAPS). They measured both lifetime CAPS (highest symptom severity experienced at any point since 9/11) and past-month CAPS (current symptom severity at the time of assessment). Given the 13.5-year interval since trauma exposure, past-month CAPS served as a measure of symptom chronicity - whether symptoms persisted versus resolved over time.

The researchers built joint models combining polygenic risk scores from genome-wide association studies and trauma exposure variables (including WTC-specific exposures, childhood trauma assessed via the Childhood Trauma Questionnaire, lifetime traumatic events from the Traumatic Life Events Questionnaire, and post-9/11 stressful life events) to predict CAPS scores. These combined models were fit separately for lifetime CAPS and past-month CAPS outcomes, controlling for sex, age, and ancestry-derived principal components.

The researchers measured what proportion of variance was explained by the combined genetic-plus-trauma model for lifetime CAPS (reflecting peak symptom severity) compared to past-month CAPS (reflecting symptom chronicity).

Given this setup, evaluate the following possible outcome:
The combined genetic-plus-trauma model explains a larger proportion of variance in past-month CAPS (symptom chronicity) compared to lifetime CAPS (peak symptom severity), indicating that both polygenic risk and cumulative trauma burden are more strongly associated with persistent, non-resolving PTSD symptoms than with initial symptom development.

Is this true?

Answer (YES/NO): NO